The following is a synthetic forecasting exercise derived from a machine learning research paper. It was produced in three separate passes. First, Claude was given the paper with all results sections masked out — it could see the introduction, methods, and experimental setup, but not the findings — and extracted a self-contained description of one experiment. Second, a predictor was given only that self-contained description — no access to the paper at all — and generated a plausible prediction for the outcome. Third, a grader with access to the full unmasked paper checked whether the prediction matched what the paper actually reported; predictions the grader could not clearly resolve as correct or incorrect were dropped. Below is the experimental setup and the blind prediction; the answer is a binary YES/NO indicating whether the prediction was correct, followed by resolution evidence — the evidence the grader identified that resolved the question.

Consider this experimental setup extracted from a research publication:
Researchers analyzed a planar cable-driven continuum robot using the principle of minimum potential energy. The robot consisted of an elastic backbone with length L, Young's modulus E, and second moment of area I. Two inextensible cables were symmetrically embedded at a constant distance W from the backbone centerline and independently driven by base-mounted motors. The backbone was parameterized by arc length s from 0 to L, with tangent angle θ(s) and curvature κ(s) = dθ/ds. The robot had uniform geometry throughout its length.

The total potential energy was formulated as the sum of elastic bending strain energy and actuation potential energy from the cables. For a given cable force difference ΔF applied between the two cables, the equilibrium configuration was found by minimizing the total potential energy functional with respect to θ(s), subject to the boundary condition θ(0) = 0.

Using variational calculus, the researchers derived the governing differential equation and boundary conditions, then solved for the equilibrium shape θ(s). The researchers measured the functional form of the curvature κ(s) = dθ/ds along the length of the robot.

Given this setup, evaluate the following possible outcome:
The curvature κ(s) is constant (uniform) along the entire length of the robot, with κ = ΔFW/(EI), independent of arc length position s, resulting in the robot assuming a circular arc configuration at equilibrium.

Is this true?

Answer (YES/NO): NO